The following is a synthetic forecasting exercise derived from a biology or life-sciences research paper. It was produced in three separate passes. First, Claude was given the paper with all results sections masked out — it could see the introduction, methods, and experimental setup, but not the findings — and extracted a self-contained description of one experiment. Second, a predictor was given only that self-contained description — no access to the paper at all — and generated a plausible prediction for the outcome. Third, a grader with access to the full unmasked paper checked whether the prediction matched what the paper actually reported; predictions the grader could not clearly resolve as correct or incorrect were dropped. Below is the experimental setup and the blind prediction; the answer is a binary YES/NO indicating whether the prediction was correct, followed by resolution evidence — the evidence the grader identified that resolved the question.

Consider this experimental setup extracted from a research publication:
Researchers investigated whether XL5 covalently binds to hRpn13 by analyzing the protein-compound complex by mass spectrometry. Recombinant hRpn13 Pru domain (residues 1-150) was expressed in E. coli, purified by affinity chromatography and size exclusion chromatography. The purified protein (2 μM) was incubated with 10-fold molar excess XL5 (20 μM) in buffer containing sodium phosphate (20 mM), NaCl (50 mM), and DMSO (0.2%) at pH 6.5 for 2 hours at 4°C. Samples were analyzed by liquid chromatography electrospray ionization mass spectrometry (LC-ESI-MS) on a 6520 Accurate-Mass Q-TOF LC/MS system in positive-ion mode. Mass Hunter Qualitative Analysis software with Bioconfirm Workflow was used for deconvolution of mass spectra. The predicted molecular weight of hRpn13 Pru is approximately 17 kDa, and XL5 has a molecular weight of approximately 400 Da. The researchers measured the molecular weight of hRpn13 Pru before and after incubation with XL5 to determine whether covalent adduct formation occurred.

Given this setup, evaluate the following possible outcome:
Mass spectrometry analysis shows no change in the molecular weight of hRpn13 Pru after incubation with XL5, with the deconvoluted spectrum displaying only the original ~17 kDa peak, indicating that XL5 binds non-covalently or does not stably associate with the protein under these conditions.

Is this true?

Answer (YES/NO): NO